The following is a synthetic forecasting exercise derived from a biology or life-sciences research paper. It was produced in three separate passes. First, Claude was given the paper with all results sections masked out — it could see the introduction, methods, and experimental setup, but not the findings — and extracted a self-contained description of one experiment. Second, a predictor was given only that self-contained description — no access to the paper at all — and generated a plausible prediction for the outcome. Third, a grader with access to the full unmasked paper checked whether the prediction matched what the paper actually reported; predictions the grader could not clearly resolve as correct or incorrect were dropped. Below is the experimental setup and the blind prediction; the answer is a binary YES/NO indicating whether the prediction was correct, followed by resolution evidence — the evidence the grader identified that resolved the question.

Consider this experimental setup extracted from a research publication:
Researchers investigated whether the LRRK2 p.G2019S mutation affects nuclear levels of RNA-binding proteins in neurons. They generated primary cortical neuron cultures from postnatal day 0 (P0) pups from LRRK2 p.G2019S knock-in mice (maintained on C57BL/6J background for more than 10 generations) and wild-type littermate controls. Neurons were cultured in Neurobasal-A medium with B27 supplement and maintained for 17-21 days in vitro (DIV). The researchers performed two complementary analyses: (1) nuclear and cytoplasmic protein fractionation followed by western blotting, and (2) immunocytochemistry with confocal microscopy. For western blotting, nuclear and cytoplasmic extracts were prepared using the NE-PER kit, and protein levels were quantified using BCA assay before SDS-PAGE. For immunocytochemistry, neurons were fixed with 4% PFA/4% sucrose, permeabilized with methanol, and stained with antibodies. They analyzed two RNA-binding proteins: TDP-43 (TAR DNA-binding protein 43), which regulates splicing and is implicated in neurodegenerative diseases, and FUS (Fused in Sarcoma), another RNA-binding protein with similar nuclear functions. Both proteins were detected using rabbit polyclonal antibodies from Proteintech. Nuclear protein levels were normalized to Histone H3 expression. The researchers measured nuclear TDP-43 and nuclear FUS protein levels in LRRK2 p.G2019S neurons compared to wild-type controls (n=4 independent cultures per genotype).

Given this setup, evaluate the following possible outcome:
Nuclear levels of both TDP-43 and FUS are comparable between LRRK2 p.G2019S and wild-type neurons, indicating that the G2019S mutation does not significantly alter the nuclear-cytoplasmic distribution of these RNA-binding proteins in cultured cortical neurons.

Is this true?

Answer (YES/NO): NO